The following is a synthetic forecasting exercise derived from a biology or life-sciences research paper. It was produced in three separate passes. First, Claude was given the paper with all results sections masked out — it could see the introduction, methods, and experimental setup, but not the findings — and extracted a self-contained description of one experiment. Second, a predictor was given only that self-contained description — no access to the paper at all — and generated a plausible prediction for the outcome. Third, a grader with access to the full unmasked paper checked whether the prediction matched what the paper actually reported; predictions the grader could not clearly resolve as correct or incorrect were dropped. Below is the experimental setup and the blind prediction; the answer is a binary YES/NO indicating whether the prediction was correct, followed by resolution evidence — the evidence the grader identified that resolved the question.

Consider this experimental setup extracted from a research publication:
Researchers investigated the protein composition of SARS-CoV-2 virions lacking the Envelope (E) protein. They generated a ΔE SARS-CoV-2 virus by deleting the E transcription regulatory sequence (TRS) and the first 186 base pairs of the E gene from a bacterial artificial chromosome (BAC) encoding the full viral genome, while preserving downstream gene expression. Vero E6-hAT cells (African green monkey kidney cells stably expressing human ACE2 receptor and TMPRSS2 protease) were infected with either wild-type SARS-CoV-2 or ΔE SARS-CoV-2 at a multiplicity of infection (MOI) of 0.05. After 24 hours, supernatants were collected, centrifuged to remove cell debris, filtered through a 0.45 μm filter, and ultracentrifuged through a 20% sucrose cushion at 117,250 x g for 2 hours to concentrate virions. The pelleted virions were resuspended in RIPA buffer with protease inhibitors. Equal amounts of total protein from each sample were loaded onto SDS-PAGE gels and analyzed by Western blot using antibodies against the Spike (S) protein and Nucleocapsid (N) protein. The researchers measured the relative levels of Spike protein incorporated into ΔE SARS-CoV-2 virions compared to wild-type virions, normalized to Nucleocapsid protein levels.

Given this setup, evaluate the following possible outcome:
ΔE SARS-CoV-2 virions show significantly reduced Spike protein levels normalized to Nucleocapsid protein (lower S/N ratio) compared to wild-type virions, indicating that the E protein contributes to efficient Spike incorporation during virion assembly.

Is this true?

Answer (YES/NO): YES